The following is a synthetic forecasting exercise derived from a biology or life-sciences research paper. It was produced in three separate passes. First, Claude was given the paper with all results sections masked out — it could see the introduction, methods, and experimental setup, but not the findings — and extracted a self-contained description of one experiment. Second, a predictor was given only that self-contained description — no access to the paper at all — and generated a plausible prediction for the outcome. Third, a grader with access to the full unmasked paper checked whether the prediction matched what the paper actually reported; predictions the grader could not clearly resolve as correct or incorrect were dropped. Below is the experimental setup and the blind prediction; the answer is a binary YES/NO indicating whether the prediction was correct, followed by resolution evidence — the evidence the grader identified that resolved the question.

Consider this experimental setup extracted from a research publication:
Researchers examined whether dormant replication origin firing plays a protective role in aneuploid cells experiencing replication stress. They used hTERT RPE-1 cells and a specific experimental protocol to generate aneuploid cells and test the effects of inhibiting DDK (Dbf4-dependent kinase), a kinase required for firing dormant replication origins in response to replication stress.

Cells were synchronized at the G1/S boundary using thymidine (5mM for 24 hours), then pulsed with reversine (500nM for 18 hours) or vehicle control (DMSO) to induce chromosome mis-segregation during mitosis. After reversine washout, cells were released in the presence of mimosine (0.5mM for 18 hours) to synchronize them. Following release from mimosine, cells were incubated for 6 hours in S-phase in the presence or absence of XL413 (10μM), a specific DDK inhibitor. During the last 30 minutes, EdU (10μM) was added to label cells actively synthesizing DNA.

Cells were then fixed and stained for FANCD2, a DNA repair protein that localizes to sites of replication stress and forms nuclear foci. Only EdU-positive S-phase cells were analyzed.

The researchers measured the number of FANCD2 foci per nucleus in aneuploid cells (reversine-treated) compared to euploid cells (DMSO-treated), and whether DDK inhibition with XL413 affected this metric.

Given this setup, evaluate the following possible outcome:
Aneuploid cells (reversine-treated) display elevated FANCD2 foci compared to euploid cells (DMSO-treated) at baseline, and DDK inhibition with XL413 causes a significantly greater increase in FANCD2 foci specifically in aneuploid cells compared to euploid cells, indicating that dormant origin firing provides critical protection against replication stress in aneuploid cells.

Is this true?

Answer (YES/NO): NO